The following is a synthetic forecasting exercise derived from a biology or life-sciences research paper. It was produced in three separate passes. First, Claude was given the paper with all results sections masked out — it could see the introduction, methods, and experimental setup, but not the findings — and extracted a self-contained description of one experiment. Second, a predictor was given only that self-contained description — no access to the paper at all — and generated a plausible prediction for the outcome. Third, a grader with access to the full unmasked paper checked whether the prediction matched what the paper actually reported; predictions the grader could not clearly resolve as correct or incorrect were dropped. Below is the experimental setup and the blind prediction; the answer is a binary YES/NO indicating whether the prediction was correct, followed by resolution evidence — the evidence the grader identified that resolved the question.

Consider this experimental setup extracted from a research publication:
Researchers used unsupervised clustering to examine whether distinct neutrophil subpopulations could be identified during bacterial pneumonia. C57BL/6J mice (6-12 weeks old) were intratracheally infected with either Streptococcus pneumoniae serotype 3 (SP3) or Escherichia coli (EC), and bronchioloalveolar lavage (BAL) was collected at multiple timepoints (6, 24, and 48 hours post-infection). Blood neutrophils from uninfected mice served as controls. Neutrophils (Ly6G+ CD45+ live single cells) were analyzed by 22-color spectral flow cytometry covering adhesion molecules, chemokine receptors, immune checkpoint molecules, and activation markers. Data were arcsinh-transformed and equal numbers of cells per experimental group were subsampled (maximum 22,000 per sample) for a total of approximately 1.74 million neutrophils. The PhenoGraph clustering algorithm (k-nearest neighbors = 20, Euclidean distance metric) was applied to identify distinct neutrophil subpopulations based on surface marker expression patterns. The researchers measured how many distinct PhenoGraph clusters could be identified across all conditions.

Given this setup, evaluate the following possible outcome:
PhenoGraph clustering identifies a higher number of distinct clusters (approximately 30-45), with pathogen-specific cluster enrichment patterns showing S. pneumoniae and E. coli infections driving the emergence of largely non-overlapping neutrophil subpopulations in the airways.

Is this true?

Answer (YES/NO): YES